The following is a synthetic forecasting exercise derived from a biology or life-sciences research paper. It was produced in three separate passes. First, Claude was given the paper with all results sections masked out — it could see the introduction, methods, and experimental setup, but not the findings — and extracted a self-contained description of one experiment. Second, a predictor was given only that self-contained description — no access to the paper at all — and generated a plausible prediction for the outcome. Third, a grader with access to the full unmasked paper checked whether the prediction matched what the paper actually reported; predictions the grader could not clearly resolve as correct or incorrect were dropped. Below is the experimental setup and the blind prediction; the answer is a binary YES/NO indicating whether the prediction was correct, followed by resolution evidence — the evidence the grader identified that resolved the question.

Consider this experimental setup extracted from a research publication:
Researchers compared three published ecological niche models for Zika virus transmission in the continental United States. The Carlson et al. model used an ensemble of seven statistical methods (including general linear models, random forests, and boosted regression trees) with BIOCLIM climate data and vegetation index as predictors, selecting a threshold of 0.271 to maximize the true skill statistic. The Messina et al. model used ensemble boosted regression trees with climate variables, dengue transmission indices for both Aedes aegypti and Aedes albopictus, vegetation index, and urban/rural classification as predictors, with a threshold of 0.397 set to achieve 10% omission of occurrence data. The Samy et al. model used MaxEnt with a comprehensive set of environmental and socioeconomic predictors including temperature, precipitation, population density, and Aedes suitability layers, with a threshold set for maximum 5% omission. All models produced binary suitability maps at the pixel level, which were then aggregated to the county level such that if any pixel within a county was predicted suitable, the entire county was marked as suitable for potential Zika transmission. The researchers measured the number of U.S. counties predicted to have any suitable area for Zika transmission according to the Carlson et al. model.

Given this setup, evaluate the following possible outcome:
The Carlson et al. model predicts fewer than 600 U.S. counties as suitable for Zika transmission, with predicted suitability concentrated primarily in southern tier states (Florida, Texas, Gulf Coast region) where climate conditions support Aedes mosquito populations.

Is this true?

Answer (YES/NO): NO